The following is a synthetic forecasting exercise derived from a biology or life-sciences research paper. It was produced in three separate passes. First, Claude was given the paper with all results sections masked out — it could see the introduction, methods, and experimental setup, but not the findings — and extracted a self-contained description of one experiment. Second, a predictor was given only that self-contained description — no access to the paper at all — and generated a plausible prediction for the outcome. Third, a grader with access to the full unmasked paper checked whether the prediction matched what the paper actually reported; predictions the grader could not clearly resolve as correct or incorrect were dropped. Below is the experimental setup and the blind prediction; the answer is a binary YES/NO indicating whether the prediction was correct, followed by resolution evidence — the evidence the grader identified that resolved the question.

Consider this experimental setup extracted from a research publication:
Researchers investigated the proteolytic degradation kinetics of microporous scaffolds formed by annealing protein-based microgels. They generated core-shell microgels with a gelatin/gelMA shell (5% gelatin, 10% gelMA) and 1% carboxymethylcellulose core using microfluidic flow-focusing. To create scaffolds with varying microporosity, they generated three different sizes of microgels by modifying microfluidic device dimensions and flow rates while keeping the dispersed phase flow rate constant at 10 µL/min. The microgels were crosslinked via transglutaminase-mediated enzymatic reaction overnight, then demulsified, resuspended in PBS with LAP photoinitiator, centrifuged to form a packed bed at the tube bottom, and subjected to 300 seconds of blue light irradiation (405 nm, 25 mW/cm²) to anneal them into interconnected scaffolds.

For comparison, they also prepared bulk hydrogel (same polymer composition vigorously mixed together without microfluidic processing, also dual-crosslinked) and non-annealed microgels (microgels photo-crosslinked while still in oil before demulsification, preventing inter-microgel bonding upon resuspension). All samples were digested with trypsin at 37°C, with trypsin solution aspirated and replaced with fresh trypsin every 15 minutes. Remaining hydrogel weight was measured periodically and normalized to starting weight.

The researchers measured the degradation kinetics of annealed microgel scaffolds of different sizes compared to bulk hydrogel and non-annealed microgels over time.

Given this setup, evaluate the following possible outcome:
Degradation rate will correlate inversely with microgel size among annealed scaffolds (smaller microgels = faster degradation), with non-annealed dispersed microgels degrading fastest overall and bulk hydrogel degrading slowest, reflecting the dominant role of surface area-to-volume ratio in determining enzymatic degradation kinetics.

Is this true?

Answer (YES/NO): NO